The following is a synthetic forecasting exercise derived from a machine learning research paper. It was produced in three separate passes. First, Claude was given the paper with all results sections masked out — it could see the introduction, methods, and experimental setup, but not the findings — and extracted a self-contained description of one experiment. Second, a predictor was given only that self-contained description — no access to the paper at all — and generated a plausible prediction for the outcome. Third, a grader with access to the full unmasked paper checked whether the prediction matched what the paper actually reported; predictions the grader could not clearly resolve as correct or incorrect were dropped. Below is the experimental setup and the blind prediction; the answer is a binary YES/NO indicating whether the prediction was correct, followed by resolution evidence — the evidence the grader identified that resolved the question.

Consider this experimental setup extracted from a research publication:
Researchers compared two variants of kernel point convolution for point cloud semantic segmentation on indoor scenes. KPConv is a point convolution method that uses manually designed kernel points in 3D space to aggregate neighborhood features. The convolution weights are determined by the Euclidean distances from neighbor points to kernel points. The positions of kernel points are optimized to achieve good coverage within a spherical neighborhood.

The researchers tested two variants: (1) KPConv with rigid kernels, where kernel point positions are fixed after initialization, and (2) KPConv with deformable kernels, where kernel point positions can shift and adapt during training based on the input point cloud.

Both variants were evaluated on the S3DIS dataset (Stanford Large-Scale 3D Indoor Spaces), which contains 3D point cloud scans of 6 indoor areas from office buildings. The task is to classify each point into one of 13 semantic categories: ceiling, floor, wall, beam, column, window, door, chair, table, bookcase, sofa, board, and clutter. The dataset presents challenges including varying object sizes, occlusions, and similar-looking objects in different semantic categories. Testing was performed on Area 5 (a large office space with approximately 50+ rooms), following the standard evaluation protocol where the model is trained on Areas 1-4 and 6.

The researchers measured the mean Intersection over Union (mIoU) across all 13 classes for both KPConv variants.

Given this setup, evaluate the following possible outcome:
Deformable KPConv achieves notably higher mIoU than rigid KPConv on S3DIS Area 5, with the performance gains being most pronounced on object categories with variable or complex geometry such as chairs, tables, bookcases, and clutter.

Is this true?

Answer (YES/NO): NO